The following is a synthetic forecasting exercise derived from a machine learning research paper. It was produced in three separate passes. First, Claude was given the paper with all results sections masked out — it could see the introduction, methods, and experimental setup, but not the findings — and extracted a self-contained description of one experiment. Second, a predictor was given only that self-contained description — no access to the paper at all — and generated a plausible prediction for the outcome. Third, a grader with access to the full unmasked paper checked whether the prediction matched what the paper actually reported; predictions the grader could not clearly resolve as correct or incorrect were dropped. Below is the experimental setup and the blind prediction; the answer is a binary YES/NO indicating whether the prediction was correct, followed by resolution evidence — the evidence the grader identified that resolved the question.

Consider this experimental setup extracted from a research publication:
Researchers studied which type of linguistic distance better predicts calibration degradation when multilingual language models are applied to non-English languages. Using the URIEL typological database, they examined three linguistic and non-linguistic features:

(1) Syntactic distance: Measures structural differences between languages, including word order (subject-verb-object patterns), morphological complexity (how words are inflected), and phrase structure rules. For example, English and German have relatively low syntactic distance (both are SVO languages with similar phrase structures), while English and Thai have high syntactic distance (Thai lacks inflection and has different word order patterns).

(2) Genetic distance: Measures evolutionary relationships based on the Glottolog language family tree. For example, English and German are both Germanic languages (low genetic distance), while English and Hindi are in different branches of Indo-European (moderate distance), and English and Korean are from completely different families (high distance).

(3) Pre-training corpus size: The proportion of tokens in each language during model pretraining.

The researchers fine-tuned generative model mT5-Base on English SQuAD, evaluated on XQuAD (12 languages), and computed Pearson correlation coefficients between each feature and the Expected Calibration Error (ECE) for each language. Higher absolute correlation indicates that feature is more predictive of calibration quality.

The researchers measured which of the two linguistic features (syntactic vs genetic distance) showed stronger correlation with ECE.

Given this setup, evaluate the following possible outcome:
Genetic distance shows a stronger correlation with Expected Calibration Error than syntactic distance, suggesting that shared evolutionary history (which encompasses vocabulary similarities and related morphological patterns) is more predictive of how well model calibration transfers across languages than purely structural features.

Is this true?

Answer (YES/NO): NO